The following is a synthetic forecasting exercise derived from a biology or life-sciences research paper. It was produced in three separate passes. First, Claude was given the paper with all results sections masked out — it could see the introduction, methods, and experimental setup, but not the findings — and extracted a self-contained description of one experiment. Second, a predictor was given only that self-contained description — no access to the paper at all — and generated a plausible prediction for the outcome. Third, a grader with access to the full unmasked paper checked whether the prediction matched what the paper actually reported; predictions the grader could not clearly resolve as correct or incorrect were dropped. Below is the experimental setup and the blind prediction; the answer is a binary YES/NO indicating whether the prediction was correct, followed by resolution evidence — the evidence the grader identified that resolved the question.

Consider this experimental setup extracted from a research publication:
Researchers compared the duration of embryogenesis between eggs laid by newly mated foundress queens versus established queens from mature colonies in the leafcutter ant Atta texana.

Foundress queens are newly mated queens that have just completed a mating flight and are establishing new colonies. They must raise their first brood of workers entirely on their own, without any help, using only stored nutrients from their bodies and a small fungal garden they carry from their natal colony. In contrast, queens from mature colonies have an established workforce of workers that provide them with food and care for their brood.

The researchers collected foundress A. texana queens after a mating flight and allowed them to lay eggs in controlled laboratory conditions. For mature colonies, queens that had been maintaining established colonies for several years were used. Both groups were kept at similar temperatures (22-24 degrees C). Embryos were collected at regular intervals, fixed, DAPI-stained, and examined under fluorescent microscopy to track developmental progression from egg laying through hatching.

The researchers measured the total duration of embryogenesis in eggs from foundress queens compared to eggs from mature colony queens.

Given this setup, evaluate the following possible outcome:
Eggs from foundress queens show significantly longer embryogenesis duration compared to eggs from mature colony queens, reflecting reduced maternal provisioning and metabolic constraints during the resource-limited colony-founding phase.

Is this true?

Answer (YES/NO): NO